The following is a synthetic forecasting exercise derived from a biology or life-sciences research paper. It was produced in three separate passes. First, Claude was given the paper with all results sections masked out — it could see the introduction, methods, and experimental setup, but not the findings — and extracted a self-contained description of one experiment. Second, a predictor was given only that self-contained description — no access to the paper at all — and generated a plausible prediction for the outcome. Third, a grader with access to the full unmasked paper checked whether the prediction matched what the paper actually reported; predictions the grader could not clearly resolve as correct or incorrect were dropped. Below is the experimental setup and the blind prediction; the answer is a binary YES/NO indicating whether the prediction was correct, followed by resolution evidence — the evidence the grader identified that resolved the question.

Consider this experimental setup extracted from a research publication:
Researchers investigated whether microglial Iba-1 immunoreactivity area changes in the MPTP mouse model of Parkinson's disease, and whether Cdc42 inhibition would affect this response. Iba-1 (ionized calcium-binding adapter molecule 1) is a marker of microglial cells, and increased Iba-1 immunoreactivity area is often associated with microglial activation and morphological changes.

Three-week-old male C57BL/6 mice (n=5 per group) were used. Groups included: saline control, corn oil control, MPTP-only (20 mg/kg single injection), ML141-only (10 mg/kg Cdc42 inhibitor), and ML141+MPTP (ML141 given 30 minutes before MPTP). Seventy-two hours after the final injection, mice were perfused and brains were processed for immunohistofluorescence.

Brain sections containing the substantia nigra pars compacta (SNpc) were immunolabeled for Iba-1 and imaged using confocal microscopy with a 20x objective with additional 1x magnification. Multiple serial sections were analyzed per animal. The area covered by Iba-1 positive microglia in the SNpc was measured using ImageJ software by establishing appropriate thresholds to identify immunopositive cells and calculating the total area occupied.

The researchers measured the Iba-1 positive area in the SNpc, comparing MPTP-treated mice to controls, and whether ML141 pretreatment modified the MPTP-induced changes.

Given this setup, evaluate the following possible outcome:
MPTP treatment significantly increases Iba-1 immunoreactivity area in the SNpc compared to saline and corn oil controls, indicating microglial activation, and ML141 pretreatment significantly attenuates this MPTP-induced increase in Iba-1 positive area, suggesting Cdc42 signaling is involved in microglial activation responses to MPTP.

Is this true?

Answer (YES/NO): YES